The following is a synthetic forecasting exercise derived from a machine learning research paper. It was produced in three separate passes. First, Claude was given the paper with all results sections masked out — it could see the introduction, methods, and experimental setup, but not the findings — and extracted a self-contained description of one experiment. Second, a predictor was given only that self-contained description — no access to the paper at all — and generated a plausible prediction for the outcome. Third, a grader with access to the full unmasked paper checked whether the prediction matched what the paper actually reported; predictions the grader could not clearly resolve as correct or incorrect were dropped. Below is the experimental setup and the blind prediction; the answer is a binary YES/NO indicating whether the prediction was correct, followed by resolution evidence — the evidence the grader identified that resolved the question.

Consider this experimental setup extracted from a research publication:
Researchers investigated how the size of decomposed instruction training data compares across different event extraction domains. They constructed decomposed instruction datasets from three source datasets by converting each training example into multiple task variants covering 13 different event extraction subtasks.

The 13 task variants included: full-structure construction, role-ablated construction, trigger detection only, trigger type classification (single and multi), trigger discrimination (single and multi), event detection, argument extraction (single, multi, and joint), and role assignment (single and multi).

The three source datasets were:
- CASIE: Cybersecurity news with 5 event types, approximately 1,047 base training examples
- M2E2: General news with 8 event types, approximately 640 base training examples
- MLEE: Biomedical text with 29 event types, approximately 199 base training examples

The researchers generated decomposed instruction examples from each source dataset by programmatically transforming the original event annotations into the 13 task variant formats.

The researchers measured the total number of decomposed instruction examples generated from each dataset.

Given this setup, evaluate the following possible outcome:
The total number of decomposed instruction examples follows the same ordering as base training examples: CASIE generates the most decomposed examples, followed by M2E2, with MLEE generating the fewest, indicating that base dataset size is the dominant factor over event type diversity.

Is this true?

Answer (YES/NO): NO